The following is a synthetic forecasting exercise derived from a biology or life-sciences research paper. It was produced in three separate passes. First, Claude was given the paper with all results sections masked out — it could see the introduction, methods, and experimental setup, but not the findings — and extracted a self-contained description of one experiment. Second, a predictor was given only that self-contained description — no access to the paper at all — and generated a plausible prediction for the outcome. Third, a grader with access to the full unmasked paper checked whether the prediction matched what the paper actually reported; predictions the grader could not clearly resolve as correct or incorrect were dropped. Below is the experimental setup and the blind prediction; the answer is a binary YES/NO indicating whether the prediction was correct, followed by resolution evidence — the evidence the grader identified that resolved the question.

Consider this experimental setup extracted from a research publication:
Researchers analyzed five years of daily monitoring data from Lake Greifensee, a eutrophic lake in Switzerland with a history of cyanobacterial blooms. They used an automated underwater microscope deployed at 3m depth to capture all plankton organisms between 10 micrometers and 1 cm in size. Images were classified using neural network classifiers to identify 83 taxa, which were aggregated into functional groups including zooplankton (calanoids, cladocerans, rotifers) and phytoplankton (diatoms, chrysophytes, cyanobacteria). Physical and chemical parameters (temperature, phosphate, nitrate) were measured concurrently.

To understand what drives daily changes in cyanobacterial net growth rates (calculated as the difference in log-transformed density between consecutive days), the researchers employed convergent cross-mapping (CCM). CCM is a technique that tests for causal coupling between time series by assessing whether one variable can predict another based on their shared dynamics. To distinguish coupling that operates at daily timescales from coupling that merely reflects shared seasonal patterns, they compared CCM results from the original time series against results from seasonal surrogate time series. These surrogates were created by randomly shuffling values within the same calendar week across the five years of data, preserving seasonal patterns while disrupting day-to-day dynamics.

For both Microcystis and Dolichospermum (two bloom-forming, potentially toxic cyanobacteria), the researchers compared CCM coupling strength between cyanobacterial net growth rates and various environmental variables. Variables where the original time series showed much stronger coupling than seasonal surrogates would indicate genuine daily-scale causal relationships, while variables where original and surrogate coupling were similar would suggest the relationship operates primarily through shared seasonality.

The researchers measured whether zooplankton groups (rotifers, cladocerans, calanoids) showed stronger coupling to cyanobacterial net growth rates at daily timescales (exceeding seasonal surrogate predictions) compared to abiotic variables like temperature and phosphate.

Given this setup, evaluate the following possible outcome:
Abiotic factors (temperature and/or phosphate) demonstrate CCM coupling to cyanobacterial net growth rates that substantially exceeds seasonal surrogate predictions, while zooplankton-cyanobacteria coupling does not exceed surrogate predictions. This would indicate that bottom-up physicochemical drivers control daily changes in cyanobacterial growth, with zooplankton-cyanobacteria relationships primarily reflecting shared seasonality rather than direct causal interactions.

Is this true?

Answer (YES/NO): NO